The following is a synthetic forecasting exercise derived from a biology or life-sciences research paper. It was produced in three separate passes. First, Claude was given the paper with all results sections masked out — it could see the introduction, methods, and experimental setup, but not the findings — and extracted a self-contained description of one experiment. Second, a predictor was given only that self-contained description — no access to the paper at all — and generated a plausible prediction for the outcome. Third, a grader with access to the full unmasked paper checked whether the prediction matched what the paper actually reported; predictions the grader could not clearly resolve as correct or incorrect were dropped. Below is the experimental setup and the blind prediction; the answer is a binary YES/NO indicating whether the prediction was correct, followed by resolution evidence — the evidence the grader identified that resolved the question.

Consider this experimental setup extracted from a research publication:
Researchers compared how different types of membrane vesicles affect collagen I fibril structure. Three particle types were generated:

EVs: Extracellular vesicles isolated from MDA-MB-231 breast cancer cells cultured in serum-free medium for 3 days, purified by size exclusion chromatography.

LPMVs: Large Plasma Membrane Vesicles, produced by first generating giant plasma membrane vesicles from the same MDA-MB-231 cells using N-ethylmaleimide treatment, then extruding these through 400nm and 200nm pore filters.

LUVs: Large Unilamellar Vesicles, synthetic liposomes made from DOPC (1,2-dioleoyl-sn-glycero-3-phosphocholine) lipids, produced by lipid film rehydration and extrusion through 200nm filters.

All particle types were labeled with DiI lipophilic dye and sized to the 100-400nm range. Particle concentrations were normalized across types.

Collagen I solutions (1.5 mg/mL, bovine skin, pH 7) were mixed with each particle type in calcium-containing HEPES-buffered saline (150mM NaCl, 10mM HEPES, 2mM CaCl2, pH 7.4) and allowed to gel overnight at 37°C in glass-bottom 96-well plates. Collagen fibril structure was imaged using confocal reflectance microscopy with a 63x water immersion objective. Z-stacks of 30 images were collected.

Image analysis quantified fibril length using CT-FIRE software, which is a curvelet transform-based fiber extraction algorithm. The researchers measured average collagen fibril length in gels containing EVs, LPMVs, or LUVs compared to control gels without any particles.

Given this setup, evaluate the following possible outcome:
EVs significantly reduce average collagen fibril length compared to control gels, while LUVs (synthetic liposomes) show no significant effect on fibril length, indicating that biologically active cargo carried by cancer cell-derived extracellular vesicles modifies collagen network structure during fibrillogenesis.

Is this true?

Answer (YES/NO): NO